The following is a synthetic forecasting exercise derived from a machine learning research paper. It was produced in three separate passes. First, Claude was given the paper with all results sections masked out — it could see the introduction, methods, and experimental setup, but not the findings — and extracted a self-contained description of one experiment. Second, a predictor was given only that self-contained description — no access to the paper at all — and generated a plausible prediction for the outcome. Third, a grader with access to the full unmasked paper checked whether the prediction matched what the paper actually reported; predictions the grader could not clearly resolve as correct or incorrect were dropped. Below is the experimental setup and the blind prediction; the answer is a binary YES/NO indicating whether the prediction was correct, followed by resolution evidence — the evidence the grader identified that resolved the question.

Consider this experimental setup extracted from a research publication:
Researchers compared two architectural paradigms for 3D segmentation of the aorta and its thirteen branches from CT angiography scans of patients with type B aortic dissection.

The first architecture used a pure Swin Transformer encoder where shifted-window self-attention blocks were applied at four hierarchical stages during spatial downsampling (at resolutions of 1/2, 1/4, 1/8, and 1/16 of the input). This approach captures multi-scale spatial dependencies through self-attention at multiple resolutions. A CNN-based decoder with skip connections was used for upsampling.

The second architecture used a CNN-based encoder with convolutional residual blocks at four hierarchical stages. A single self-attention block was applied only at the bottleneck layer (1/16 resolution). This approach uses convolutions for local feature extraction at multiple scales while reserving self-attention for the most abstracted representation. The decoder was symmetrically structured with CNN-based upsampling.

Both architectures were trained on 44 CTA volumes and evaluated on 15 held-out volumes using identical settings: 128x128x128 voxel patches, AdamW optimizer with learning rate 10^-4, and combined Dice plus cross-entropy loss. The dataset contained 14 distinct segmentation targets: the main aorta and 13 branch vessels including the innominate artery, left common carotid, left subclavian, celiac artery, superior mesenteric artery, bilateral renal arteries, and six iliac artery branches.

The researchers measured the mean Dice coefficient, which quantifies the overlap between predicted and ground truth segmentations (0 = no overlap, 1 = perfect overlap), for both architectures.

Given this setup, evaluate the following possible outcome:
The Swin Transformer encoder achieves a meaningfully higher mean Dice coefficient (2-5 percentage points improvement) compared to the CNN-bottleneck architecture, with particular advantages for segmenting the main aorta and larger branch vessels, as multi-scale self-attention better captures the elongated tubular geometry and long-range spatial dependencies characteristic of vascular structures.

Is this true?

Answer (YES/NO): NO